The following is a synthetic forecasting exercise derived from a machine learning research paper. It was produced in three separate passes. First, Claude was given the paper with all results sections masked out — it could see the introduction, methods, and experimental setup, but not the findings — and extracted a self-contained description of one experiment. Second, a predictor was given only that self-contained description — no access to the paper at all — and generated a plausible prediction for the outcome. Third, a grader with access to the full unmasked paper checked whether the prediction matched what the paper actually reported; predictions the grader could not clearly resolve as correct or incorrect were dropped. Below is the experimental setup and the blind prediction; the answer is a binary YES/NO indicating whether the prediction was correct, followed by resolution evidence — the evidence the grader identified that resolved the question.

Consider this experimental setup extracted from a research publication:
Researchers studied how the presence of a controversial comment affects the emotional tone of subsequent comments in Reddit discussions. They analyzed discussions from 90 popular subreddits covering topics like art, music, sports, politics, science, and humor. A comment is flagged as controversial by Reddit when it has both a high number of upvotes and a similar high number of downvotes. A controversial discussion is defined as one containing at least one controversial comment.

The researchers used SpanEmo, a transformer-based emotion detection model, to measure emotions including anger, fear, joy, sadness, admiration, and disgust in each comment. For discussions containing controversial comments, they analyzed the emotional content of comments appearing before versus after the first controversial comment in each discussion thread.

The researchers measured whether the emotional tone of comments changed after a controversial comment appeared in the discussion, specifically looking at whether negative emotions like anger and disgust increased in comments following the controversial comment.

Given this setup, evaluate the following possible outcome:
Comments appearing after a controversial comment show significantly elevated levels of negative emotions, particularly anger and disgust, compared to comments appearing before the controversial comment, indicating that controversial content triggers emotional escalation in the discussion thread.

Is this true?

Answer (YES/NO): YES